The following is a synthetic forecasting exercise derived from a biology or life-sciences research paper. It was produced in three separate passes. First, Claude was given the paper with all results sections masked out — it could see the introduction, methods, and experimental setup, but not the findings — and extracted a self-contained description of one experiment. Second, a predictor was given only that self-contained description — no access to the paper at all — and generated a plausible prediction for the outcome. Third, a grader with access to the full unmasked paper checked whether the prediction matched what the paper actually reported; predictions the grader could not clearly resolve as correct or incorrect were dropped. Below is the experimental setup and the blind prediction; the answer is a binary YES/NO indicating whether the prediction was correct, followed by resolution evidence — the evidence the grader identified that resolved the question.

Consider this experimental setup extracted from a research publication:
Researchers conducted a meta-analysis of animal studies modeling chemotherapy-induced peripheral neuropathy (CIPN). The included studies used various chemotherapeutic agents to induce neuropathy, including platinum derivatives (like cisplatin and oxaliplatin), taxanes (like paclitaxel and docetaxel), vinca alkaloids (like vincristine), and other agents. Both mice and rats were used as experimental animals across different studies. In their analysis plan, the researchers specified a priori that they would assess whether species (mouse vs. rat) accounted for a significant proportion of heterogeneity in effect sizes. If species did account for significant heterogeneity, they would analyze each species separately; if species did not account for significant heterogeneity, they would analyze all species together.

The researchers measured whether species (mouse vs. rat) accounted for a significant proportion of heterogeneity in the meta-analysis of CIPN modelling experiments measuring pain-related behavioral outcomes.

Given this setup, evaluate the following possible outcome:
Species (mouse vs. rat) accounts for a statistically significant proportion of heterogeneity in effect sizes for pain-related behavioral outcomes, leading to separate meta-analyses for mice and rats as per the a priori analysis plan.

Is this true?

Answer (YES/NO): NO